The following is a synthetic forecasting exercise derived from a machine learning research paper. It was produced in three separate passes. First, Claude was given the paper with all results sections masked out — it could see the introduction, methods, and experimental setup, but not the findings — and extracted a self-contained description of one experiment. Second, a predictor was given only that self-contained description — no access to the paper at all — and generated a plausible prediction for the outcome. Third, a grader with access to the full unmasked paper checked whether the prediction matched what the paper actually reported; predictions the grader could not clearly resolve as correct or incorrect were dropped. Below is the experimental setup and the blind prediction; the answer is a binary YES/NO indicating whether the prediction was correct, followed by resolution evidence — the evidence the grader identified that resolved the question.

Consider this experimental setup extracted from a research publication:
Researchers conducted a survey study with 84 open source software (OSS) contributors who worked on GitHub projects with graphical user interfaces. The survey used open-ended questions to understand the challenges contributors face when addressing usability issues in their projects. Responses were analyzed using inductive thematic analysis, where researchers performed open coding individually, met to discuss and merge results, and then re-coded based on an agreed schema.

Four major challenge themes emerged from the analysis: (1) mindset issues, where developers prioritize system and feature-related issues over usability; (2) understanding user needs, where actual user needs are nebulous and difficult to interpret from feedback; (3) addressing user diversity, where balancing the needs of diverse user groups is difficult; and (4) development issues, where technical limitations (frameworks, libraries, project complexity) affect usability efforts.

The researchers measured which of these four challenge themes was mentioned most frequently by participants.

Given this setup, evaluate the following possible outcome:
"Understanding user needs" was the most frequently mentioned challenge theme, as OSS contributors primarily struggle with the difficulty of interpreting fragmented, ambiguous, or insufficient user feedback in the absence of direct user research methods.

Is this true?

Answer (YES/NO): NO